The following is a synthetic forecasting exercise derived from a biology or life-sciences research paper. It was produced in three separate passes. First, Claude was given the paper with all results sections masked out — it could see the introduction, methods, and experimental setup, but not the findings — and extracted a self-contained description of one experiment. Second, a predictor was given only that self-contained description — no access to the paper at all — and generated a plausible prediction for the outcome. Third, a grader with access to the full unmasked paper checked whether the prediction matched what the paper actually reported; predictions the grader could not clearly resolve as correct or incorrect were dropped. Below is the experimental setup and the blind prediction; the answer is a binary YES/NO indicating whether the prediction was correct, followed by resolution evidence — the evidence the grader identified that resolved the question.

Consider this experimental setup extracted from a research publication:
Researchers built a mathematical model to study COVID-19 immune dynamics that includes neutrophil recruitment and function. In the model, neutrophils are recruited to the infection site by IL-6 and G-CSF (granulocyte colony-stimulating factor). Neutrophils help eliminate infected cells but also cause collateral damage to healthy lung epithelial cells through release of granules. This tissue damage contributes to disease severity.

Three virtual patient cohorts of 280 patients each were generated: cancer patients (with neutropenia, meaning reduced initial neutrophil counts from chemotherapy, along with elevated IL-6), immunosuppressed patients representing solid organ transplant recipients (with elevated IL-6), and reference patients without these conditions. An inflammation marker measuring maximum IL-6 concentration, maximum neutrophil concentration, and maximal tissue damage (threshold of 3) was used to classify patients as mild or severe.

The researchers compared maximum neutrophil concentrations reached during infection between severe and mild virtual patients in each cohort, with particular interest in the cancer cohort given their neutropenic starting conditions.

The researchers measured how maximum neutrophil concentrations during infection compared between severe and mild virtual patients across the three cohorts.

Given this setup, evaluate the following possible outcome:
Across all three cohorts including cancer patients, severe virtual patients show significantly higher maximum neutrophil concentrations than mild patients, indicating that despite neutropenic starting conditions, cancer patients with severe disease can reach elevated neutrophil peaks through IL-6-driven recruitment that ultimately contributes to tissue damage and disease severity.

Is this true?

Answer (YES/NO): NO